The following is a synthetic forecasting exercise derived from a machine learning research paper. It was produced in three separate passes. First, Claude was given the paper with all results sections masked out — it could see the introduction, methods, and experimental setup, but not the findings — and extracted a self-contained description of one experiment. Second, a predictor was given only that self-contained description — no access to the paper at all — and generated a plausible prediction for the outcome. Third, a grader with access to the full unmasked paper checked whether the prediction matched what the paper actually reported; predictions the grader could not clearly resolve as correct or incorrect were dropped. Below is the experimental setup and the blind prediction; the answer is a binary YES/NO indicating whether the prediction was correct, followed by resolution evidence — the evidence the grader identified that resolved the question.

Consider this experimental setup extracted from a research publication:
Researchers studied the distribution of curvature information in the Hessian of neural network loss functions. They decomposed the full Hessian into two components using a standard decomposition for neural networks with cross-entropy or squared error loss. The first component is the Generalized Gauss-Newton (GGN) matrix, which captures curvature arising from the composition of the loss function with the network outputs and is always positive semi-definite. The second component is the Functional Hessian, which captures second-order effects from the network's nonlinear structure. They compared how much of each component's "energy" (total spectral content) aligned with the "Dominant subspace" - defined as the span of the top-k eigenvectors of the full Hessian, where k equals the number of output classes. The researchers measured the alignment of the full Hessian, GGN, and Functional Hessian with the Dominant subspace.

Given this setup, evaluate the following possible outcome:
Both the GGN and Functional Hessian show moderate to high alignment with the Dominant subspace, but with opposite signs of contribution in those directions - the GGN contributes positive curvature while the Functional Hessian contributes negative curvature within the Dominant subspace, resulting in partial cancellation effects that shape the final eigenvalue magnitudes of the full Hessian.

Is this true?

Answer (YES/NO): NO